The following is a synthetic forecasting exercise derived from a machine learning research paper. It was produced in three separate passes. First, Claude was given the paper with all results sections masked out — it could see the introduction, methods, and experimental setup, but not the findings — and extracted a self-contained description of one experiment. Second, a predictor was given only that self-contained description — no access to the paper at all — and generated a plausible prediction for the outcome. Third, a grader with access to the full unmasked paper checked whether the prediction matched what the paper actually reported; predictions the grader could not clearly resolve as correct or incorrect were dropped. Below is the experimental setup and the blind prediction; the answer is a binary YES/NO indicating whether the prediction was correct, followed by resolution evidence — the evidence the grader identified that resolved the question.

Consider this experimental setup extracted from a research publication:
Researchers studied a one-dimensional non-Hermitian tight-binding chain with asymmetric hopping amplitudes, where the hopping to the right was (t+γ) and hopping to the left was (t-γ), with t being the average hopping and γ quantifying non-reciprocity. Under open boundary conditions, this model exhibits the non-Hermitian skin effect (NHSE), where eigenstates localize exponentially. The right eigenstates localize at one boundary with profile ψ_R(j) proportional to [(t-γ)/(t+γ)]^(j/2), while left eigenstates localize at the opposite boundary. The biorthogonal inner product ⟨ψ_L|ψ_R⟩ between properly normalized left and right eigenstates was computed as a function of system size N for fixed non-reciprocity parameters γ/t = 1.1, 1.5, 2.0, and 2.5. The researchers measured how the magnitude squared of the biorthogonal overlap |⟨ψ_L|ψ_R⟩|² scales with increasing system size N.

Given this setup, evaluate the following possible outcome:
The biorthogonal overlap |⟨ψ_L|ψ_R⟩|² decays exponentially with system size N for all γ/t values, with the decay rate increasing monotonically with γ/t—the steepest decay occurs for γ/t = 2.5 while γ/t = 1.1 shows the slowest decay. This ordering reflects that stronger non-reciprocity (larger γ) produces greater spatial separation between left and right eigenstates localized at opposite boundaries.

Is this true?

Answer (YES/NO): YES